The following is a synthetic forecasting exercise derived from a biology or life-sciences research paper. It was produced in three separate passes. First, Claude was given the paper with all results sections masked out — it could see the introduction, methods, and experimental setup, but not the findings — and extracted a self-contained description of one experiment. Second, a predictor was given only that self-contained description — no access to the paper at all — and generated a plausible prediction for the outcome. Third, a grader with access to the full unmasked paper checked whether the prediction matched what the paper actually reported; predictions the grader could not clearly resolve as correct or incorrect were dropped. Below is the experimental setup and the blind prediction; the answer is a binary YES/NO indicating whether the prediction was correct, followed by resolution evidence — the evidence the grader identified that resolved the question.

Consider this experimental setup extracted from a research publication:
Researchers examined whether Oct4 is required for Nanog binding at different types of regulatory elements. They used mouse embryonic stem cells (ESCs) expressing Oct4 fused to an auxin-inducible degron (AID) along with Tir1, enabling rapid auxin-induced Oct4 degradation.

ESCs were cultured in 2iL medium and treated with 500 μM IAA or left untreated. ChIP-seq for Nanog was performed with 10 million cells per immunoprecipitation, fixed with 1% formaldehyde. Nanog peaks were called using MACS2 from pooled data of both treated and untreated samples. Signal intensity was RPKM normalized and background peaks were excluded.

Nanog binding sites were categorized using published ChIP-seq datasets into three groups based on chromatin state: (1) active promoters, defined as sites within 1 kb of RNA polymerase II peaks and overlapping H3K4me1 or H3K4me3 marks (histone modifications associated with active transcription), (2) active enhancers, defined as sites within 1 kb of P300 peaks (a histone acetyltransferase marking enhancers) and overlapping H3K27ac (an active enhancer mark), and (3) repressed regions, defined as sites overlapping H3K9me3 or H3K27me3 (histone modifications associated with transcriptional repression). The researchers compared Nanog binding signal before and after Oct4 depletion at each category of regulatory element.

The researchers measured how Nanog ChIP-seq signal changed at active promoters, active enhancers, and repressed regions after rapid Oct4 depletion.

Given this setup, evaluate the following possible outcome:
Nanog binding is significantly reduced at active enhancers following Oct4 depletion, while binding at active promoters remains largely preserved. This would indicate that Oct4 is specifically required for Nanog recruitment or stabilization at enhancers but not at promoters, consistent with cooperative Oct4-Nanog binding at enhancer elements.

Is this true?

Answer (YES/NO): NO